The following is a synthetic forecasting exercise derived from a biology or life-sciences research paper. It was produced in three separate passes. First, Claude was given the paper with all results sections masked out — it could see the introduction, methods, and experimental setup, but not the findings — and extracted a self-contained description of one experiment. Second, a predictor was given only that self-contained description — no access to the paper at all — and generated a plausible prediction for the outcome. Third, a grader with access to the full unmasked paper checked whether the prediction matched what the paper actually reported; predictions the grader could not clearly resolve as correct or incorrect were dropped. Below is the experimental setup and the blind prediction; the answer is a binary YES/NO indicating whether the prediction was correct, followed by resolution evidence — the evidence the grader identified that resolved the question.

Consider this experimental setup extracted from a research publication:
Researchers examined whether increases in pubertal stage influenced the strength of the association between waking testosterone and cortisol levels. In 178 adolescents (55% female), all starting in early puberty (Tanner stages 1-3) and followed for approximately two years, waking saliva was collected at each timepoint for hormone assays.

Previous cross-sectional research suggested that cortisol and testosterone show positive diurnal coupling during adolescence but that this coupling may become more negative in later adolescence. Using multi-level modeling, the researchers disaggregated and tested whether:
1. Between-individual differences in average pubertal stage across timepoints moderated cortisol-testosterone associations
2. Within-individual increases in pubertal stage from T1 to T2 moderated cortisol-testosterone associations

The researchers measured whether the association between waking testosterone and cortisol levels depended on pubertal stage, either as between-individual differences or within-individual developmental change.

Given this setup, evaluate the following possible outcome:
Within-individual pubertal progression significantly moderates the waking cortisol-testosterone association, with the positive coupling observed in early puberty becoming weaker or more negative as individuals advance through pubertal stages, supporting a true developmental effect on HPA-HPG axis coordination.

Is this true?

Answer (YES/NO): NO